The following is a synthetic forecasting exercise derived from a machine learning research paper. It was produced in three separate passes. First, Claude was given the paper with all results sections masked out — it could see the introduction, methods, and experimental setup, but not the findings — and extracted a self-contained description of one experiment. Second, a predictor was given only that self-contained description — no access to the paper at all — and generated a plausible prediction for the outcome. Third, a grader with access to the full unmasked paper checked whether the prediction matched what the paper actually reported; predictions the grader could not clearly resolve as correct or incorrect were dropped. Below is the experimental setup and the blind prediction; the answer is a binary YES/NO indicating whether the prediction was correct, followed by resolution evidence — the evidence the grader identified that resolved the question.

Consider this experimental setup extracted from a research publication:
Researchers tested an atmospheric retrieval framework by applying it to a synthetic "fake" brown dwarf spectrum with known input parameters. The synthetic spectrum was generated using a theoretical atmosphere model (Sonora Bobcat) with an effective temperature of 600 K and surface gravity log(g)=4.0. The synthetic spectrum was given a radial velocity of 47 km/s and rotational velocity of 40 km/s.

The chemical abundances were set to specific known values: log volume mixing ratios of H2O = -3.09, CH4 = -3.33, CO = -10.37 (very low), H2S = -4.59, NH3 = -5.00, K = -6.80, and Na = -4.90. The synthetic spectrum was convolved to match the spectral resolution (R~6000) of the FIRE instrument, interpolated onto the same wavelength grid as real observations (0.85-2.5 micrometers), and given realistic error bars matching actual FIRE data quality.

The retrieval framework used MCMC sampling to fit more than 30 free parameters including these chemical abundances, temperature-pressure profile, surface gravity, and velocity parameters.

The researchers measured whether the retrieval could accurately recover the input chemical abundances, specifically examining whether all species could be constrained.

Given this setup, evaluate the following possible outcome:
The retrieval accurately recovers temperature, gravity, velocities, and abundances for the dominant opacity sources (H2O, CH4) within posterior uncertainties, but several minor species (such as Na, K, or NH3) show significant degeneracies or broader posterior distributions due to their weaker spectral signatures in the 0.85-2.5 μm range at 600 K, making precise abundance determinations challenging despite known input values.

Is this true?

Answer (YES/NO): NO